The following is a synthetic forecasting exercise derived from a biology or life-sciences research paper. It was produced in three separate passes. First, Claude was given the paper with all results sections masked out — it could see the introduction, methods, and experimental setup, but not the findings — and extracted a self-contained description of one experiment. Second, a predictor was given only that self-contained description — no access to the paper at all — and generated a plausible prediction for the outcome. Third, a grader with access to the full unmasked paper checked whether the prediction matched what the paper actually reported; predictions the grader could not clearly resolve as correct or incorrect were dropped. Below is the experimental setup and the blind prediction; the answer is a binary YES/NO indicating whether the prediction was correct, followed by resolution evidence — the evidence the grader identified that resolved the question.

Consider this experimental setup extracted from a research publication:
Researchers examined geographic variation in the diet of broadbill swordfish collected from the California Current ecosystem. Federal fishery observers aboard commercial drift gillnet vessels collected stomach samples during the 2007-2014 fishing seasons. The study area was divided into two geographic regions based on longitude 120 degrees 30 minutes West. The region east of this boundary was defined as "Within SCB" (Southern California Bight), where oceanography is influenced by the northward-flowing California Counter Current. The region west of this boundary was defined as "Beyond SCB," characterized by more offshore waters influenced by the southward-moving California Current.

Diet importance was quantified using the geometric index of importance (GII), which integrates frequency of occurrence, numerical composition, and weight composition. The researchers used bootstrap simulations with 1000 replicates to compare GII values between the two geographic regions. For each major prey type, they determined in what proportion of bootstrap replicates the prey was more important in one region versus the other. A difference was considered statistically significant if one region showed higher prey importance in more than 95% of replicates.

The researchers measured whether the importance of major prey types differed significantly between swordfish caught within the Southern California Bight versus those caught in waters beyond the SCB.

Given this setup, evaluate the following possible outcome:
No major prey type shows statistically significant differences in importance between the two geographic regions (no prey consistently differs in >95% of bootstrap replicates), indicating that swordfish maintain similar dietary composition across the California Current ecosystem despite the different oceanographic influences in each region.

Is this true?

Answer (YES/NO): NO